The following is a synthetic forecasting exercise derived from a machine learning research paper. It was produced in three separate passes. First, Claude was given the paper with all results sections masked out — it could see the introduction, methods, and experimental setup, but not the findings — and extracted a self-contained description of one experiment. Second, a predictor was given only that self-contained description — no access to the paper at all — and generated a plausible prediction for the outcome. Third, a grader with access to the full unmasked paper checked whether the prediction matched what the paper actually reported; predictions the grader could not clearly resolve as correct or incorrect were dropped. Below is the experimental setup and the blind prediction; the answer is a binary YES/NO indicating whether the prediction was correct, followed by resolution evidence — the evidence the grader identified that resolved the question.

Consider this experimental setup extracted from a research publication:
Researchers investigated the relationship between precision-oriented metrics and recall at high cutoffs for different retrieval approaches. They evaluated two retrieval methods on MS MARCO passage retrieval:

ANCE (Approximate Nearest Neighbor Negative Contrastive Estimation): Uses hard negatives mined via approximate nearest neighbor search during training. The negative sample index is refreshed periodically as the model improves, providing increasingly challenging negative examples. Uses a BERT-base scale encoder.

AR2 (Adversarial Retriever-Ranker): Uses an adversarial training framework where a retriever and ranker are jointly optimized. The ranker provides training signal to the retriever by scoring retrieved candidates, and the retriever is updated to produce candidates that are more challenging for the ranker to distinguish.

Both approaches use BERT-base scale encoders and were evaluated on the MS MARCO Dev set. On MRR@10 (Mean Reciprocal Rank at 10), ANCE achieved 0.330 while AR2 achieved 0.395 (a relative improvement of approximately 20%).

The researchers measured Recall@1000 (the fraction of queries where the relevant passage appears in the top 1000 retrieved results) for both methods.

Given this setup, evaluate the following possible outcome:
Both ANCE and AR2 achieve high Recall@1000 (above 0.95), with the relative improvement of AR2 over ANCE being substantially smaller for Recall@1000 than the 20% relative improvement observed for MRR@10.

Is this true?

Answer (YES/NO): YES